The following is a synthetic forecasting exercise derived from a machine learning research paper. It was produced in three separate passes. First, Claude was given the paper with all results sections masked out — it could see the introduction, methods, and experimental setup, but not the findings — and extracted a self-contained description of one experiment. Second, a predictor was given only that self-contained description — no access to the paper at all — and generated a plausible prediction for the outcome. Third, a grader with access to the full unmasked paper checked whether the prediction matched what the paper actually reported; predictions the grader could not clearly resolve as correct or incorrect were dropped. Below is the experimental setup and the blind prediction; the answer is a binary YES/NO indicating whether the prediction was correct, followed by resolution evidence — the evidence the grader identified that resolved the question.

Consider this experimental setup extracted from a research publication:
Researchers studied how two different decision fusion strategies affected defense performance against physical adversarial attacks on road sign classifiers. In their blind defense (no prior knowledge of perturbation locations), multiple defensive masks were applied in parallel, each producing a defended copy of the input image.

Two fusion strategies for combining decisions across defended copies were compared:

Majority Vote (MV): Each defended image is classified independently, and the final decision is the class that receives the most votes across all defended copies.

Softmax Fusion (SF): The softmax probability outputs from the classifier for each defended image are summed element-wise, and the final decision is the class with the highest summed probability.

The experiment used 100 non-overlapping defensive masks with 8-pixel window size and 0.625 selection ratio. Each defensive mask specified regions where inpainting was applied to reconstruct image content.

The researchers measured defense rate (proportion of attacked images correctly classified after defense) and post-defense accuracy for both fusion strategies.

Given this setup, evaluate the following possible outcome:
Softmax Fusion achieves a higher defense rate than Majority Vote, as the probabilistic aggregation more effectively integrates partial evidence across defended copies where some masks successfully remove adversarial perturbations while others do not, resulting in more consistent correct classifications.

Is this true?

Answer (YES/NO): NO